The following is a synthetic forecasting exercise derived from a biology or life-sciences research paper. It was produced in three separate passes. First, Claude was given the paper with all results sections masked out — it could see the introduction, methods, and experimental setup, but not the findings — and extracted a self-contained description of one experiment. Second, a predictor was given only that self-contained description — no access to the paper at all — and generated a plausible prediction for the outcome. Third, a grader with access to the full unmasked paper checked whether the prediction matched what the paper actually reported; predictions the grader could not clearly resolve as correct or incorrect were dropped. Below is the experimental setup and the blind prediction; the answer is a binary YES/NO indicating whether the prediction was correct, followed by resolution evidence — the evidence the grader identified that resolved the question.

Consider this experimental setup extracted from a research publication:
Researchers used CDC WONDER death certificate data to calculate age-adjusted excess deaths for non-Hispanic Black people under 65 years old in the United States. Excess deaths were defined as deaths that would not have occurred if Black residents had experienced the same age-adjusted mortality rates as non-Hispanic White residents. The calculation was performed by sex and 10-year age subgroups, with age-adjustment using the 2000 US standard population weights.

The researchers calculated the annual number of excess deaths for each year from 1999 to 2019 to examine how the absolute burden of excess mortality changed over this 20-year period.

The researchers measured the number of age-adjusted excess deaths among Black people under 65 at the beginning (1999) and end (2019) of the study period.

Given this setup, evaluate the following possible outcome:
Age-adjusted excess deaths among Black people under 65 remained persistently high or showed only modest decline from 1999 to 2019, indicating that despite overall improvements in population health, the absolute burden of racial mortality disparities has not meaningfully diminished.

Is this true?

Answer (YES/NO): NO